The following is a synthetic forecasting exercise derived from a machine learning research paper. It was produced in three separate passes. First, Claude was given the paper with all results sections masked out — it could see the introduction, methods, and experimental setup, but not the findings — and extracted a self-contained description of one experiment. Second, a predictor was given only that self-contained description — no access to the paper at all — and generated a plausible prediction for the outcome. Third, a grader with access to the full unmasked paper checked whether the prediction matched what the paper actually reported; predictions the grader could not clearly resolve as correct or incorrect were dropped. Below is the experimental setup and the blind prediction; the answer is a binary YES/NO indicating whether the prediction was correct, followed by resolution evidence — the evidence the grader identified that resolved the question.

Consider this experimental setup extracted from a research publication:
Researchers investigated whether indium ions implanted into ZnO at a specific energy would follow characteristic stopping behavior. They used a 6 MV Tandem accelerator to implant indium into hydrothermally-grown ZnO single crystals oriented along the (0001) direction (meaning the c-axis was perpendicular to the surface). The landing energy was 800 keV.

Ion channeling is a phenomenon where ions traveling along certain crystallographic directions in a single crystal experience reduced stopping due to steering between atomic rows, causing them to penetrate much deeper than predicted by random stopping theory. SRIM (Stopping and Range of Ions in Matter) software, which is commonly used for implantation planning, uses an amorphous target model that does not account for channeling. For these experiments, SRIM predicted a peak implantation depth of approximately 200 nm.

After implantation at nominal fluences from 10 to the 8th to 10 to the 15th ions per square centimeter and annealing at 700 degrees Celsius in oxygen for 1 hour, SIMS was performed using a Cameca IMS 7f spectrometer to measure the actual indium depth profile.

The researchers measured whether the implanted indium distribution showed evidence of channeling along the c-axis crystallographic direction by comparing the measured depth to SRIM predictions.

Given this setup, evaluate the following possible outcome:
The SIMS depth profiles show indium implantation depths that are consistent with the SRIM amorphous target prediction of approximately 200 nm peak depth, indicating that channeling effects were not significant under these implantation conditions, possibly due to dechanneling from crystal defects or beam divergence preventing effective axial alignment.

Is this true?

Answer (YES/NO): YES